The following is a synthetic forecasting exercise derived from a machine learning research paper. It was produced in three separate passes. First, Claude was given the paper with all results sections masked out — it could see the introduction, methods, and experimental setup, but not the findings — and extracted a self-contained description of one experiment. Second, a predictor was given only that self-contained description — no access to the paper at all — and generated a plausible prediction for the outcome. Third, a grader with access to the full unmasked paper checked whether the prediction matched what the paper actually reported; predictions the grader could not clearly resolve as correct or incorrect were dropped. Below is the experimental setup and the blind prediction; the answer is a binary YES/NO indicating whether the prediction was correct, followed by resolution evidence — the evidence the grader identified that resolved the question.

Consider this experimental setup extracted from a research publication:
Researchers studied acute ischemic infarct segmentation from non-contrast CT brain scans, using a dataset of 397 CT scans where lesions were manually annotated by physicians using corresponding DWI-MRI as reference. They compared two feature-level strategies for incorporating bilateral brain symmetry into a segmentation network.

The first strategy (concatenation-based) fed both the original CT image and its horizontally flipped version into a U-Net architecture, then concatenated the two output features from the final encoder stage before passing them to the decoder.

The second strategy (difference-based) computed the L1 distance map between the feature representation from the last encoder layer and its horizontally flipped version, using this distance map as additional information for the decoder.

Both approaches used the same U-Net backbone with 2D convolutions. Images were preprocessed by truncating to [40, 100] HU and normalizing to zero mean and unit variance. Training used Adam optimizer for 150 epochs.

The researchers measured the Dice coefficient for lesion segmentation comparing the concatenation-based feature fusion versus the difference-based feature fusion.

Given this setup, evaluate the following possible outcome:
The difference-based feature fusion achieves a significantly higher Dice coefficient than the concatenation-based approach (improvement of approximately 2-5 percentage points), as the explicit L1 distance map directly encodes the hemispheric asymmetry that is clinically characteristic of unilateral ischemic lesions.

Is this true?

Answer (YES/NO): NO